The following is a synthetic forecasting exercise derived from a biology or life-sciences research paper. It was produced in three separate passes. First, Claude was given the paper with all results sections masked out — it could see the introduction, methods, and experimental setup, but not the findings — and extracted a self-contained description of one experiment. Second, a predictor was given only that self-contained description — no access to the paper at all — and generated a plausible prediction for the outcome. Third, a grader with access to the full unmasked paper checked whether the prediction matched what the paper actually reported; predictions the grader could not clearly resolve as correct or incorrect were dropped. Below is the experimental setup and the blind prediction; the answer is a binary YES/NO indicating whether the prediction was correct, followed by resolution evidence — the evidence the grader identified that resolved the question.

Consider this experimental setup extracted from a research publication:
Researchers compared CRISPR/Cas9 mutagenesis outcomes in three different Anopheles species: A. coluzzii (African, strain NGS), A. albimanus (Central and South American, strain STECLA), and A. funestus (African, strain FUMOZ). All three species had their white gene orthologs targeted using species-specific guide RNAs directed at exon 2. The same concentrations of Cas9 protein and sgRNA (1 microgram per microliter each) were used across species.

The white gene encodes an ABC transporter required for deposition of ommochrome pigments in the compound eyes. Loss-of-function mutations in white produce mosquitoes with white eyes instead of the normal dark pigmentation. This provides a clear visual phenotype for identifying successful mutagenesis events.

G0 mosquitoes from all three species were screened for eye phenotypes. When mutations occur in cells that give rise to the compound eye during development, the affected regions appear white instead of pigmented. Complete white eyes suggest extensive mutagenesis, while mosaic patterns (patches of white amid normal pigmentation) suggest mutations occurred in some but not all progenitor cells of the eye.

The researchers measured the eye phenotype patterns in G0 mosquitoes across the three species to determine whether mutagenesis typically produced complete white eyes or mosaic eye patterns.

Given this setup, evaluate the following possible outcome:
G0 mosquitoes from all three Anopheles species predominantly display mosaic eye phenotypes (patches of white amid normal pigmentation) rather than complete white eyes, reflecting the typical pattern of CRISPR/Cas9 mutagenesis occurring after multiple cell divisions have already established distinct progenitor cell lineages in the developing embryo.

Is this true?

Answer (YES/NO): YES